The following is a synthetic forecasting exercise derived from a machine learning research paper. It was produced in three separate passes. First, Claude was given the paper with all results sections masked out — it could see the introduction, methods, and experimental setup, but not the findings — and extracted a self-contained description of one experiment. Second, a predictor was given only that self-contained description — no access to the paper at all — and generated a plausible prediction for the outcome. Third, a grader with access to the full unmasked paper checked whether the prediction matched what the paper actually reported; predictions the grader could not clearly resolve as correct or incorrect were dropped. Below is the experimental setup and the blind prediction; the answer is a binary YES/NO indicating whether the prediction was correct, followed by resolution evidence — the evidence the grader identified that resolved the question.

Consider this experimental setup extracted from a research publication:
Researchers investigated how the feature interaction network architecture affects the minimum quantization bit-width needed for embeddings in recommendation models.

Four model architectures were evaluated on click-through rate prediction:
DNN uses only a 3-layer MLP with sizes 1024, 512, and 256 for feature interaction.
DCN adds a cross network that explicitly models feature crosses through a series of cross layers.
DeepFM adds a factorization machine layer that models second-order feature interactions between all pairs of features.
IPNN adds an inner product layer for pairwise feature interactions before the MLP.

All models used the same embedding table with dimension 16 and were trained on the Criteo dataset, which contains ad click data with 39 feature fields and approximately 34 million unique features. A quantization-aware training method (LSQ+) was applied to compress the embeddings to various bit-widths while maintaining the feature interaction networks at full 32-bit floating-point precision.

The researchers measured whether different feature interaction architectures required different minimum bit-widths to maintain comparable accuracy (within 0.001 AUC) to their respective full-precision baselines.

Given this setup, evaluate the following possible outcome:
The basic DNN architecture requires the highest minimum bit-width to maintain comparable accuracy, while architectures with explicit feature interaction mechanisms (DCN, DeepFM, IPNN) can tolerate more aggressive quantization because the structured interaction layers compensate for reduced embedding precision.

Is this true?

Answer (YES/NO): NO